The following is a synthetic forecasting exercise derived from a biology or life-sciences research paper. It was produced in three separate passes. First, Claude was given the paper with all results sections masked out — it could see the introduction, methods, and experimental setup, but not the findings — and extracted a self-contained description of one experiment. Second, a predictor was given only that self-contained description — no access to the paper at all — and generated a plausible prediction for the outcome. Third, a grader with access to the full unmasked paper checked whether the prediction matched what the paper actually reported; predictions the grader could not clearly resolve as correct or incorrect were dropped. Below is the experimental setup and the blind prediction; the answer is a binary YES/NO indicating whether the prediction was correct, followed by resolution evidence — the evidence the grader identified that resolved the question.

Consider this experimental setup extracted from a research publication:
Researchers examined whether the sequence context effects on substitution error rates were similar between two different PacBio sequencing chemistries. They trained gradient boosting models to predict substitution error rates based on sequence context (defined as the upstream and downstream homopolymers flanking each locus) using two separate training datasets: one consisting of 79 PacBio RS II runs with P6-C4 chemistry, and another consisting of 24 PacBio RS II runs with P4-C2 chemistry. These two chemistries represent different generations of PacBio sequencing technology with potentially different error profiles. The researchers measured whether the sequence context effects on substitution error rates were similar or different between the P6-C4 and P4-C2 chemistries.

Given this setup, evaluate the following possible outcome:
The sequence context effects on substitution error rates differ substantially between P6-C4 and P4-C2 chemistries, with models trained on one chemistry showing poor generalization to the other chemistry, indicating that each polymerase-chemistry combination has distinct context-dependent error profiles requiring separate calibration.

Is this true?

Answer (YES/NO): NO